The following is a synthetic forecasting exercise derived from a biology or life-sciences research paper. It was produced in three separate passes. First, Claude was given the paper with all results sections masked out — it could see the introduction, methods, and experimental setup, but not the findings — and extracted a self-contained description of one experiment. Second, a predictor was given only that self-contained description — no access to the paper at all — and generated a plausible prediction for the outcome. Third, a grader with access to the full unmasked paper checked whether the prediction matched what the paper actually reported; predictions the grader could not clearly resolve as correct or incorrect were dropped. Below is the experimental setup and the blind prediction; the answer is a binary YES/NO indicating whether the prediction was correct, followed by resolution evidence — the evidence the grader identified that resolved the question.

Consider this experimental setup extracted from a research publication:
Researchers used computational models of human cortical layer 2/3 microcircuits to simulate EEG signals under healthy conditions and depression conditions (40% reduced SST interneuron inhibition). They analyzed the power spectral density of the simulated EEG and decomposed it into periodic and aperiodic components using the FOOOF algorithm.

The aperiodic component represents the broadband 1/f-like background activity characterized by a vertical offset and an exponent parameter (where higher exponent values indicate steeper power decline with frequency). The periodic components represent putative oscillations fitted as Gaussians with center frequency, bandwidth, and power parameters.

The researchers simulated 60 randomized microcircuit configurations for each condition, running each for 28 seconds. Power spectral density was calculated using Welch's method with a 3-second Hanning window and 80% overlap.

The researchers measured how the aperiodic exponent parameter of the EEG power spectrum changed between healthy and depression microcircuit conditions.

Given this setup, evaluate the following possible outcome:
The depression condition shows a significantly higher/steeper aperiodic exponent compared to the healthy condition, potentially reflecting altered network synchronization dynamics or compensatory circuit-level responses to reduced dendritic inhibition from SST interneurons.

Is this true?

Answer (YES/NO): NO